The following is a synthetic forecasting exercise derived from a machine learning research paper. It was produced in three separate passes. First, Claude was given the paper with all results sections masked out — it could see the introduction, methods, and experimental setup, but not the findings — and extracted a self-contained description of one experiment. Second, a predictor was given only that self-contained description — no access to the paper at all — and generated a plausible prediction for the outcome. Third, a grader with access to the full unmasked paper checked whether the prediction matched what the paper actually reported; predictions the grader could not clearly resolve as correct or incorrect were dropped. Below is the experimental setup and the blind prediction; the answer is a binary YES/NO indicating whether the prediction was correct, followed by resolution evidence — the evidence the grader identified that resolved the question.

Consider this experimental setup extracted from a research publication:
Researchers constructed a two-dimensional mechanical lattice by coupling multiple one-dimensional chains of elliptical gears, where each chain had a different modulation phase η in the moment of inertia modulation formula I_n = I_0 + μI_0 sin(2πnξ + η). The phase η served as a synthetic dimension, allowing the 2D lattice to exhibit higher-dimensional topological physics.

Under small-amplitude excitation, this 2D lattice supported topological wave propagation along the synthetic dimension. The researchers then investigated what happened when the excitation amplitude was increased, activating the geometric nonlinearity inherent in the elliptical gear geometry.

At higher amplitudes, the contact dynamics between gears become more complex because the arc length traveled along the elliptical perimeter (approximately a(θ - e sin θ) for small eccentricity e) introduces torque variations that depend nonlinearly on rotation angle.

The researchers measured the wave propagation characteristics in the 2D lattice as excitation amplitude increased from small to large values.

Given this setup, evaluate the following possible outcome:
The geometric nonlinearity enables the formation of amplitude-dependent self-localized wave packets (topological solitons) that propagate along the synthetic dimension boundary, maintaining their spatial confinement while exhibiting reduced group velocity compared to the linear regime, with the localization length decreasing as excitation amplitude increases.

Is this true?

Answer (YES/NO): NO